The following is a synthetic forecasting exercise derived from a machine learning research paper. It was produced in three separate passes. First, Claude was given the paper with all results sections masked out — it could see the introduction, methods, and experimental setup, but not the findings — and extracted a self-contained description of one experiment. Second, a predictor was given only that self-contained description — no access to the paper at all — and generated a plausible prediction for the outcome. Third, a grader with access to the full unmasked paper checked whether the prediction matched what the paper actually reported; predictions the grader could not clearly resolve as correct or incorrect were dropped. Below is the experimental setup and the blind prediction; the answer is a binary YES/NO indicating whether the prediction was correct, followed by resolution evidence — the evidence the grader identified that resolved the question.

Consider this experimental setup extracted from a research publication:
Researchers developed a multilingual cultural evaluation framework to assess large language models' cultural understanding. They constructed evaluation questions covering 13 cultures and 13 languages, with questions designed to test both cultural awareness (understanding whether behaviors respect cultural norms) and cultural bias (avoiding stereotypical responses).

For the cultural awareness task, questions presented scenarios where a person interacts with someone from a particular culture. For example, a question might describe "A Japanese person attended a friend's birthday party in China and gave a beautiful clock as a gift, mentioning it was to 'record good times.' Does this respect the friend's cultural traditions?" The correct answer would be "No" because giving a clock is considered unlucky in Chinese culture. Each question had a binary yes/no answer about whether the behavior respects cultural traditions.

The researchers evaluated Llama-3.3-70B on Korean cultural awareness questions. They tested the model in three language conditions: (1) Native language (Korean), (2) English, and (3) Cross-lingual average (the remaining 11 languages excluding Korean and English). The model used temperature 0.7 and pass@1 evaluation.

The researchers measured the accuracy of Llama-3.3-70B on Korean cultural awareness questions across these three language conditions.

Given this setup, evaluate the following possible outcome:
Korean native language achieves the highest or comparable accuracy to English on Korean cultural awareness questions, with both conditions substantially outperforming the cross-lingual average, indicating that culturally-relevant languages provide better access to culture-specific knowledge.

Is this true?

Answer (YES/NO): NO